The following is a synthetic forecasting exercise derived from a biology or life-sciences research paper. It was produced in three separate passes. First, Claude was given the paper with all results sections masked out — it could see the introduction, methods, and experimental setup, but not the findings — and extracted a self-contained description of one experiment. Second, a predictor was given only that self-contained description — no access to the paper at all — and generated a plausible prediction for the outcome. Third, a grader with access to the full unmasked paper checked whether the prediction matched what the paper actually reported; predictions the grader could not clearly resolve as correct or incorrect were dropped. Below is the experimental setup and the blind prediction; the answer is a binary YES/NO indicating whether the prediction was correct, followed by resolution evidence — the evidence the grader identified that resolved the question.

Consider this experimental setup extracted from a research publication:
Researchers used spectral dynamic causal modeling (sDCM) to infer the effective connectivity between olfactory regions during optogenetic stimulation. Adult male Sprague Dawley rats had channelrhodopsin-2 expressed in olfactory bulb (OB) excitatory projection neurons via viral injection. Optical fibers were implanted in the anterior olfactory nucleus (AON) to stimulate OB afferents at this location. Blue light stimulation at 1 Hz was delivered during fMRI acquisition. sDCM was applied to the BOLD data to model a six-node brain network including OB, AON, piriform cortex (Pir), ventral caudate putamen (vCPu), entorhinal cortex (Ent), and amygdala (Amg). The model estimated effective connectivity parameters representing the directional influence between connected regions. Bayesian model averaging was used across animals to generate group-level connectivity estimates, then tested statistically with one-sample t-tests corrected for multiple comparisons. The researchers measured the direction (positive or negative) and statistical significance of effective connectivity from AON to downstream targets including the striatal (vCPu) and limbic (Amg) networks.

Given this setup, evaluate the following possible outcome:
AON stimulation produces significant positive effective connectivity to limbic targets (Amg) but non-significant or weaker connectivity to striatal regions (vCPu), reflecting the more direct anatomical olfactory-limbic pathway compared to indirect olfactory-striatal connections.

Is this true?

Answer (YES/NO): NO